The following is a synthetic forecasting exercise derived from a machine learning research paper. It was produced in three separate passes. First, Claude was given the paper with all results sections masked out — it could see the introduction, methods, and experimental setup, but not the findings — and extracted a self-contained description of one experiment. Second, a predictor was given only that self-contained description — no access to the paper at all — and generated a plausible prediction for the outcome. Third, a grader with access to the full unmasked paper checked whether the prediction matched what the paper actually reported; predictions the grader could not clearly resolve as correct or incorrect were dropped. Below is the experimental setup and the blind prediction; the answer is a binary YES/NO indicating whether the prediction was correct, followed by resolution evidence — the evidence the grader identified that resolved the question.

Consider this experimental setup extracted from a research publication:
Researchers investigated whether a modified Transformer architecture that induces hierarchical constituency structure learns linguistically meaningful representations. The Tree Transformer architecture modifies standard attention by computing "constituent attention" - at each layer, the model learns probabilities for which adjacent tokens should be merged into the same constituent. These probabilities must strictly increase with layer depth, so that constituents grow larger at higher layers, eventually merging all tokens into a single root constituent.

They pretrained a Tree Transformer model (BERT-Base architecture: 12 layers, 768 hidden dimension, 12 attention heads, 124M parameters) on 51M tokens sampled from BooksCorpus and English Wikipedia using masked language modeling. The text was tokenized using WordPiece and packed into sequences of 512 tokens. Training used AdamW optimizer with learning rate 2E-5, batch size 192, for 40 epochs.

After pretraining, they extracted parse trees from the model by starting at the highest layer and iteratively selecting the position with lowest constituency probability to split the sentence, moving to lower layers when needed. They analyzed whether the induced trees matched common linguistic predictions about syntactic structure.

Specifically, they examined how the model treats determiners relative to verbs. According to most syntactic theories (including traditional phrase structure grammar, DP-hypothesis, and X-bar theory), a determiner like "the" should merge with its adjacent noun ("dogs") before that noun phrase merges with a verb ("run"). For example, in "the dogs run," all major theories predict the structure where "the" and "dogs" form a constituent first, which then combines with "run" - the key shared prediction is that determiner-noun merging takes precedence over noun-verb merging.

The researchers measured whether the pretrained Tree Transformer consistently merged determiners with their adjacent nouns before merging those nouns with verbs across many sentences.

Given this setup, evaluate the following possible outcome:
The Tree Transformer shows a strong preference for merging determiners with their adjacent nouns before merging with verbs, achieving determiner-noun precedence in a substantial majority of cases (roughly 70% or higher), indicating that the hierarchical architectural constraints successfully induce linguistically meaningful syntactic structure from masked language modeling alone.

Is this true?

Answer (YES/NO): NO